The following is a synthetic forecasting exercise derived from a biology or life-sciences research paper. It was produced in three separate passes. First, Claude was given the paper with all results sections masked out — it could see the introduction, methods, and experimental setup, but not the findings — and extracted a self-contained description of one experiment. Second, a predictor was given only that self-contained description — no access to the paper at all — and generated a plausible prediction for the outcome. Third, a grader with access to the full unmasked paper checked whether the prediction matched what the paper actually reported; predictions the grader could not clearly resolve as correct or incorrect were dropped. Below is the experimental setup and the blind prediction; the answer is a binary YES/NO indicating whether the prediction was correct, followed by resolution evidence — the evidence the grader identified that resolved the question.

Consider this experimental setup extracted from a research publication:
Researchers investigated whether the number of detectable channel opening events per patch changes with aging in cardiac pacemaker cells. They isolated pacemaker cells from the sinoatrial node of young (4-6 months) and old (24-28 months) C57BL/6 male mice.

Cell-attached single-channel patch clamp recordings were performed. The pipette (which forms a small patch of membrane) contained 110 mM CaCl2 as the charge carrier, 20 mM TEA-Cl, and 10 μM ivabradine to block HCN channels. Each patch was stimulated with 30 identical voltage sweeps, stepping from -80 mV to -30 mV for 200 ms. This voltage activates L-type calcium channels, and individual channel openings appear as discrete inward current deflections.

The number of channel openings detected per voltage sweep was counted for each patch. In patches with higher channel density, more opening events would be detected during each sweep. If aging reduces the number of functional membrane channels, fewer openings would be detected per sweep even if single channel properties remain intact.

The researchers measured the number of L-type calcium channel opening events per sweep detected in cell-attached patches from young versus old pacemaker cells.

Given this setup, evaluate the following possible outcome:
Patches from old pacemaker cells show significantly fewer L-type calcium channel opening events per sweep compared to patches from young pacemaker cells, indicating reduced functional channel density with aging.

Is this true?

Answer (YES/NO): YES